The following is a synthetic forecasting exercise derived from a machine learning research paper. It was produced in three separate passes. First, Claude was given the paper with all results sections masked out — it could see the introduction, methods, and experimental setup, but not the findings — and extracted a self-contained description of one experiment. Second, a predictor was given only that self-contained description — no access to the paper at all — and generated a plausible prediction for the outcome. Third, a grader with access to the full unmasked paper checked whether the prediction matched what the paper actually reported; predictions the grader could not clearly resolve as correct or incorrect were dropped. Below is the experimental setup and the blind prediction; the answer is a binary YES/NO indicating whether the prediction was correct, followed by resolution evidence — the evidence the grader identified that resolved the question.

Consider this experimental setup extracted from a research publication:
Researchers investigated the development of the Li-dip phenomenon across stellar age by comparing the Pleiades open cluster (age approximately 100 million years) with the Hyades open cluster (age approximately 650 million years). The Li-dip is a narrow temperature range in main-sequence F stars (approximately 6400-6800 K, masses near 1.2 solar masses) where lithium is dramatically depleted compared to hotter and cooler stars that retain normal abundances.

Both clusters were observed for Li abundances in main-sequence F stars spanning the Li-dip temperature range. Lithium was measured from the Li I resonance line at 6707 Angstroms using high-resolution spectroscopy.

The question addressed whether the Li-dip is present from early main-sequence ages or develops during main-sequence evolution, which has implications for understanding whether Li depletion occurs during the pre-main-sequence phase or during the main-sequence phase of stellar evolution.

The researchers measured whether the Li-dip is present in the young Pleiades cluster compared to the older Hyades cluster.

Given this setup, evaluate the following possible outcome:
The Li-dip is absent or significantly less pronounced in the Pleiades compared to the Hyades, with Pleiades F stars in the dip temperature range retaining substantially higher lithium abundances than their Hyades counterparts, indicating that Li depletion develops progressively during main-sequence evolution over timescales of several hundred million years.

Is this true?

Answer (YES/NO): YES